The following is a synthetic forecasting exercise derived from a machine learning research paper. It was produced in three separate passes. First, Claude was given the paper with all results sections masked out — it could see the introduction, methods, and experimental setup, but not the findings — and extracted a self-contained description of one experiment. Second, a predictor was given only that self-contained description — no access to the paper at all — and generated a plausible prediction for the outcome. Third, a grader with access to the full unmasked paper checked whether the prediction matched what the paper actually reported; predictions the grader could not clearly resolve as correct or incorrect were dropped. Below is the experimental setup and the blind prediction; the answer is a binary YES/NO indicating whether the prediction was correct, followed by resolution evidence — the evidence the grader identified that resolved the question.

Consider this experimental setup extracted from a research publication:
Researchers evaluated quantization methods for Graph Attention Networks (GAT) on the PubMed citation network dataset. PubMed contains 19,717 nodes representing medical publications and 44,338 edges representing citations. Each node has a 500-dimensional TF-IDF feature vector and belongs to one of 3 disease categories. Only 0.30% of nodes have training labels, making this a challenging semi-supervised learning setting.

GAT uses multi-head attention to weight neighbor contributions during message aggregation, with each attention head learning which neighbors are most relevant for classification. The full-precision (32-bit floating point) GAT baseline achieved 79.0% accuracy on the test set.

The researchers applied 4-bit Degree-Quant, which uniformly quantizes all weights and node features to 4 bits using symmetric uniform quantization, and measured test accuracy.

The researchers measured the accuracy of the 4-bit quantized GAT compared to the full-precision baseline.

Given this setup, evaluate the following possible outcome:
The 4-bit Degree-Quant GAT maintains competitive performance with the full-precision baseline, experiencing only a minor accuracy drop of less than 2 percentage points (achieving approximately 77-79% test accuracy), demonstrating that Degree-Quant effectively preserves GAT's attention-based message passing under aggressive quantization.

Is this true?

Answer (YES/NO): NO